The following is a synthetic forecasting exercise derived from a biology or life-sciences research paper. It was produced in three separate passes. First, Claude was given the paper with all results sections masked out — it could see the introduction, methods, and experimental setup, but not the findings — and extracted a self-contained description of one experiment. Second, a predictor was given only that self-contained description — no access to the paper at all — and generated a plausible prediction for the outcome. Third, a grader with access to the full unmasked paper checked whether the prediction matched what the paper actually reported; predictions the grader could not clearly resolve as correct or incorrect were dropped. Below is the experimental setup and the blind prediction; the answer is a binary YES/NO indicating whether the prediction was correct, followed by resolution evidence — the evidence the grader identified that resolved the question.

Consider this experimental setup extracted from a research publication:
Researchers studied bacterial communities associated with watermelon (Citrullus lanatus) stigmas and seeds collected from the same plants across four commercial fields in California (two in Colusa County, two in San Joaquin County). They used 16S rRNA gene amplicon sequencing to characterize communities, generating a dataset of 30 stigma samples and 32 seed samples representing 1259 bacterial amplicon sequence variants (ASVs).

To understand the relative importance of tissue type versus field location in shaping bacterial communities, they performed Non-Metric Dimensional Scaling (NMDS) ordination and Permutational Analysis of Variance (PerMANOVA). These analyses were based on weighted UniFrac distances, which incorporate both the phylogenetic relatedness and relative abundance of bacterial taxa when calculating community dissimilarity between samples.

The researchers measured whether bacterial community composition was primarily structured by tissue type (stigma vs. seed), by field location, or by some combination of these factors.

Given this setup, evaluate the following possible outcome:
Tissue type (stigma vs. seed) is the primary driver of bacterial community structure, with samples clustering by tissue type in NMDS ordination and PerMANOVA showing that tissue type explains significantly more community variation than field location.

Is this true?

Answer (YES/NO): NO